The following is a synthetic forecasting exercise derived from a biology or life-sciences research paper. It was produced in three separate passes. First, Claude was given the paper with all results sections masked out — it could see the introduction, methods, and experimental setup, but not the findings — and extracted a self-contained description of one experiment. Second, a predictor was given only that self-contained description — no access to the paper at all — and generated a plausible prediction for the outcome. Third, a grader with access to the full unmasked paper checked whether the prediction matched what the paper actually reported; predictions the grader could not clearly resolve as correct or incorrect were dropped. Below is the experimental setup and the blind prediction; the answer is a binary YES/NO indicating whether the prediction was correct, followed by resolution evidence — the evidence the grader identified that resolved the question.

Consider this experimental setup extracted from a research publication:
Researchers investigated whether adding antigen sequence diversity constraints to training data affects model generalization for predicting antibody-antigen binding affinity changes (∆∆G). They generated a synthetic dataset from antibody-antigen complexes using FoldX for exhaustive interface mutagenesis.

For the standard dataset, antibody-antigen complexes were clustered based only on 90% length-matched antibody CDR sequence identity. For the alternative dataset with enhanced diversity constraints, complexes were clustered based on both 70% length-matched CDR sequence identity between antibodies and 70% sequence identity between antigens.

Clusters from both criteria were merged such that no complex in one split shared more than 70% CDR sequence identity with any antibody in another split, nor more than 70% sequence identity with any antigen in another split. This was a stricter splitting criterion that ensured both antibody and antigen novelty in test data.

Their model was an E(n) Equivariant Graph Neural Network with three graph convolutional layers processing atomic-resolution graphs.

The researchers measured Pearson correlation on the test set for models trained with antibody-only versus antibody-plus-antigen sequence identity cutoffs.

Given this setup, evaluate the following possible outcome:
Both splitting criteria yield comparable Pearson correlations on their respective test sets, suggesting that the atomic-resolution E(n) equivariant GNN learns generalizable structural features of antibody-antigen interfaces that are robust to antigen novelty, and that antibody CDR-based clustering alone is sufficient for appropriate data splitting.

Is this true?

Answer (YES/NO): YES